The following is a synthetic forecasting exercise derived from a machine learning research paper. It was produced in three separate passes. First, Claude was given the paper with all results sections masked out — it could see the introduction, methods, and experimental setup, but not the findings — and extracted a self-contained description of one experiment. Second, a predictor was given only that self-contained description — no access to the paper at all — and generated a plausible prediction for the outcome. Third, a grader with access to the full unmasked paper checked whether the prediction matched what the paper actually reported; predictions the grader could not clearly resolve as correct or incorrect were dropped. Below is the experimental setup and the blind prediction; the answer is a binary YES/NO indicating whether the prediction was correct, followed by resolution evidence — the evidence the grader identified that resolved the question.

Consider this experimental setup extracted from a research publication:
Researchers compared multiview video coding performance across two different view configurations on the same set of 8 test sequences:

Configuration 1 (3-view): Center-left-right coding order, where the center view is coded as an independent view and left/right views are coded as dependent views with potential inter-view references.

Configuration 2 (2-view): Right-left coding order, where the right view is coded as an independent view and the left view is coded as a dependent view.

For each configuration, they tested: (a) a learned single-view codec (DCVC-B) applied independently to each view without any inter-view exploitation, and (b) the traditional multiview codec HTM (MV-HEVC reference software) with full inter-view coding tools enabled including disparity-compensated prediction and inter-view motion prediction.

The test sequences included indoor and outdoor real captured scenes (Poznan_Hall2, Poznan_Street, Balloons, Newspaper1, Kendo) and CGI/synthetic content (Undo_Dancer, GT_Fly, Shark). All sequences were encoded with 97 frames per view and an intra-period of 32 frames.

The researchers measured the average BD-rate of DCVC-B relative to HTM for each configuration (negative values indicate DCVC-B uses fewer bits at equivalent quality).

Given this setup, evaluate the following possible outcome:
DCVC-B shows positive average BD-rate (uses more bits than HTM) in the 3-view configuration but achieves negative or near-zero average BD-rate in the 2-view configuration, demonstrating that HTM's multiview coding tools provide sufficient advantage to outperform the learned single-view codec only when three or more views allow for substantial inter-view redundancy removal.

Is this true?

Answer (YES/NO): NO